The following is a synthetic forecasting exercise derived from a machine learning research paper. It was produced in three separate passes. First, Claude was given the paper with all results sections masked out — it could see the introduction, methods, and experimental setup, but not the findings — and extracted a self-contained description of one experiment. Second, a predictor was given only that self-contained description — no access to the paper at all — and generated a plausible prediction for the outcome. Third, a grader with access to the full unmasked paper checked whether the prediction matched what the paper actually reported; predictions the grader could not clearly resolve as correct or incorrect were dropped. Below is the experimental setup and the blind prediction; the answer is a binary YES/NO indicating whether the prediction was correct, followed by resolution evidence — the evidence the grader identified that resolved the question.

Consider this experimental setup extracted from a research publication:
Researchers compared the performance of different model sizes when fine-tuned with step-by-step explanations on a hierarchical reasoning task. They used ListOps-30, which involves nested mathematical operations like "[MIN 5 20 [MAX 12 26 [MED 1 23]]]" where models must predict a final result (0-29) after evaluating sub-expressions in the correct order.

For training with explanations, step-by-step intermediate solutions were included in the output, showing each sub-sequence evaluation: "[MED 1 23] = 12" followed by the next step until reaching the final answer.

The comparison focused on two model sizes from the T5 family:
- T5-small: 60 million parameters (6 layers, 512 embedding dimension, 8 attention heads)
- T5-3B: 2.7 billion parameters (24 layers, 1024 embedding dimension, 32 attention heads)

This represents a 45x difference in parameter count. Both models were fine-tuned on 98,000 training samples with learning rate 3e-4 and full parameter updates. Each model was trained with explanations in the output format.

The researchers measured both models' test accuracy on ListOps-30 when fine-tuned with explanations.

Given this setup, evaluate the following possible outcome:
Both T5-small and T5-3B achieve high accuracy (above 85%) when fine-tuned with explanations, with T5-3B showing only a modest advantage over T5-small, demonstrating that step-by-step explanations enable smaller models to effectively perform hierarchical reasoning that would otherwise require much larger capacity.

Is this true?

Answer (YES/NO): NO